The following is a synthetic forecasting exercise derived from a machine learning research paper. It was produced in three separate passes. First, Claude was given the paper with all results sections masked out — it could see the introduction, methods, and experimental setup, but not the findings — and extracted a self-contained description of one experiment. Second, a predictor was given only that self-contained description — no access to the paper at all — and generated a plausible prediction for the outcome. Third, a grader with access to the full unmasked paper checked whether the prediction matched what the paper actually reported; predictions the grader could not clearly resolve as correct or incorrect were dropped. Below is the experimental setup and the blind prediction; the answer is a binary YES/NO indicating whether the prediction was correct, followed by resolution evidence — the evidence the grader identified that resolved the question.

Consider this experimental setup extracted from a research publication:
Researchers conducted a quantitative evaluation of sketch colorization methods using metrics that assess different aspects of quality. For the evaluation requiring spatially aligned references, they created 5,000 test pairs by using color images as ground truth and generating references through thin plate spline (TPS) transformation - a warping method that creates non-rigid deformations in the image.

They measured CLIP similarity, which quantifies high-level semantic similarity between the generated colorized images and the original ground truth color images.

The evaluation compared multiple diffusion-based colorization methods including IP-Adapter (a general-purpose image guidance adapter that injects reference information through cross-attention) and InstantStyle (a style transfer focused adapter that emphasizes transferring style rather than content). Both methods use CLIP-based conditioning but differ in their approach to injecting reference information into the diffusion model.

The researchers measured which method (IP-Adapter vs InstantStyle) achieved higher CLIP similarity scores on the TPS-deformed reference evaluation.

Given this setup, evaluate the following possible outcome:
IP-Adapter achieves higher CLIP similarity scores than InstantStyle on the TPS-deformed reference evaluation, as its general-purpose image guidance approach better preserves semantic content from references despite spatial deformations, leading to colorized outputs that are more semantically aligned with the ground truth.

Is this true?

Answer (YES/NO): YES